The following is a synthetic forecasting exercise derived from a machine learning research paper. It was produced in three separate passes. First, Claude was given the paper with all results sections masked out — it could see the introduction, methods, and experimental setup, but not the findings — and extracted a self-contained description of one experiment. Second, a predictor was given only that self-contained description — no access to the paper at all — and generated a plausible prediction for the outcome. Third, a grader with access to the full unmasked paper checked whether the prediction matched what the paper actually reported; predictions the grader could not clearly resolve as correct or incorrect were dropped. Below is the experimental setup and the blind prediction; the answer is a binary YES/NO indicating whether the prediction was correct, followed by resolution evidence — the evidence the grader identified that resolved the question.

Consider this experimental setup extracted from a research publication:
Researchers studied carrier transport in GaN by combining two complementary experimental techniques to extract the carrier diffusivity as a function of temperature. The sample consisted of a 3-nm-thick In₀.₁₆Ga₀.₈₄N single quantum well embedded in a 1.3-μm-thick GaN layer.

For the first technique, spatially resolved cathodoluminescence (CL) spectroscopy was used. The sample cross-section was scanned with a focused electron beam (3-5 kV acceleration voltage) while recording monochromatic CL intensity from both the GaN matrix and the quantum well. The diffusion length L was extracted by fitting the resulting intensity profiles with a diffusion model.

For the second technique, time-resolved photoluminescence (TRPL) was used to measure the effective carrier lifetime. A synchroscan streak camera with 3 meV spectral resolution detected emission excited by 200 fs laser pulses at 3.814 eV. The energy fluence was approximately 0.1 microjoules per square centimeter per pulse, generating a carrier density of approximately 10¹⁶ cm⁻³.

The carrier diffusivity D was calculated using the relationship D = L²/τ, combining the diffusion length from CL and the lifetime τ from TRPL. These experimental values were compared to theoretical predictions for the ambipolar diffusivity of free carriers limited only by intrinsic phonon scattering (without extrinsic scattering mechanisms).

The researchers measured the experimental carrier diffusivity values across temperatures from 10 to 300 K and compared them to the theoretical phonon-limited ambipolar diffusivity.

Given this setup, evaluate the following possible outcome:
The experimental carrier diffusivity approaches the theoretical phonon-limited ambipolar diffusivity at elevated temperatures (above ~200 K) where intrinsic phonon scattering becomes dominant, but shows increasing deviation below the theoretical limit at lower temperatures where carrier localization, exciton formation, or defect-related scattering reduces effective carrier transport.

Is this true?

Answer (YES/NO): NO